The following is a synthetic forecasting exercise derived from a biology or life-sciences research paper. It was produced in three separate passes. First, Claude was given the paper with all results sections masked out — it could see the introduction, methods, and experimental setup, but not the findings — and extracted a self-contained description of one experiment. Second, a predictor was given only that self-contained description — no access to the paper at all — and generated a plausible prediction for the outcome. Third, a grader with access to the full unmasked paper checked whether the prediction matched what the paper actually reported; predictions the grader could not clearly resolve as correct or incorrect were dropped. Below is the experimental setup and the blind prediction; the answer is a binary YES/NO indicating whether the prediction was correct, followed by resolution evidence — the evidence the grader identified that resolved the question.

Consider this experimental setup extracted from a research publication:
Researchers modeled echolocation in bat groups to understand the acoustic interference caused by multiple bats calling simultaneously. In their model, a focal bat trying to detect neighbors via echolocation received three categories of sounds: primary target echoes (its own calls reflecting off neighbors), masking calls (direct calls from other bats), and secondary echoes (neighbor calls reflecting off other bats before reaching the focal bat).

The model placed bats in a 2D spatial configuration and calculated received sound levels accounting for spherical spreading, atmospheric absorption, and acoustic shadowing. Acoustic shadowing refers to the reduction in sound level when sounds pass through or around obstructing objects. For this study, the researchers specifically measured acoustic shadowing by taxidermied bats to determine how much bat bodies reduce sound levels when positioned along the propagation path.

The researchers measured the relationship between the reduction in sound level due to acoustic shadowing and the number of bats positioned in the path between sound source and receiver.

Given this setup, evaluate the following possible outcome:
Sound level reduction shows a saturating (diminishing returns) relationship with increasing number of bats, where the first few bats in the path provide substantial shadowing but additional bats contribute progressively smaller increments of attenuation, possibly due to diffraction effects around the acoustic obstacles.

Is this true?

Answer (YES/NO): NO